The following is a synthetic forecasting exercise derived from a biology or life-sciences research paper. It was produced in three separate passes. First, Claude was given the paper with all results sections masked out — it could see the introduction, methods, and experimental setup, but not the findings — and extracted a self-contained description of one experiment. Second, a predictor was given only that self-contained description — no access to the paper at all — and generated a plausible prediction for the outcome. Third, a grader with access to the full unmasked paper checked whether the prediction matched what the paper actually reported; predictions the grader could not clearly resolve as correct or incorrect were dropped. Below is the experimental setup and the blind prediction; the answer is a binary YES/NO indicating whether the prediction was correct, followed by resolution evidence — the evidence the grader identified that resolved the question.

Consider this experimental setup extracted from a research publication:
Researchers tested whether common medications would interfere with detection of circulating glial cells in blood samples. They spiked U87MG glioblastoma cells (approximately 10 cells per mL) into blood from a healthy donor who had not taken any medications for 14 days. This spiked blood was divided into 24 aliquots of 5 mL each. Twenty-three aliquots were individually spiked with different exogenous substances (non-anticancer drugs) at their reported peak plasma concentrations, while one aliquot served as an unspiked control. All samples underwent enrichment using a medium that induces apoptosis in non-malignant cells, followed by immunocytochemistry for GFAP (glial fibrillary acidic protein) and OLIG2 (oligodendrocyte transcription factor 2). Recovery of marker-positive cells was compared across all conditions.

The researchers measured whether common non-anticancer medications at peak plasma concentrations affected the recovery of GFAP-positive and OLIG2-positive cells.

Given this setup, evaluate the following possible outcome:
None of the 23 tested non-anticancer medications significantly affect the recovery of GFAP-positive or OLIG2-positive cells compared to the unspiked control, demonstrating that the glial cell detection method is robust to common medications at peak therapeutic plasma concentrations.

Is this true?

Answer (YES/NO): YES